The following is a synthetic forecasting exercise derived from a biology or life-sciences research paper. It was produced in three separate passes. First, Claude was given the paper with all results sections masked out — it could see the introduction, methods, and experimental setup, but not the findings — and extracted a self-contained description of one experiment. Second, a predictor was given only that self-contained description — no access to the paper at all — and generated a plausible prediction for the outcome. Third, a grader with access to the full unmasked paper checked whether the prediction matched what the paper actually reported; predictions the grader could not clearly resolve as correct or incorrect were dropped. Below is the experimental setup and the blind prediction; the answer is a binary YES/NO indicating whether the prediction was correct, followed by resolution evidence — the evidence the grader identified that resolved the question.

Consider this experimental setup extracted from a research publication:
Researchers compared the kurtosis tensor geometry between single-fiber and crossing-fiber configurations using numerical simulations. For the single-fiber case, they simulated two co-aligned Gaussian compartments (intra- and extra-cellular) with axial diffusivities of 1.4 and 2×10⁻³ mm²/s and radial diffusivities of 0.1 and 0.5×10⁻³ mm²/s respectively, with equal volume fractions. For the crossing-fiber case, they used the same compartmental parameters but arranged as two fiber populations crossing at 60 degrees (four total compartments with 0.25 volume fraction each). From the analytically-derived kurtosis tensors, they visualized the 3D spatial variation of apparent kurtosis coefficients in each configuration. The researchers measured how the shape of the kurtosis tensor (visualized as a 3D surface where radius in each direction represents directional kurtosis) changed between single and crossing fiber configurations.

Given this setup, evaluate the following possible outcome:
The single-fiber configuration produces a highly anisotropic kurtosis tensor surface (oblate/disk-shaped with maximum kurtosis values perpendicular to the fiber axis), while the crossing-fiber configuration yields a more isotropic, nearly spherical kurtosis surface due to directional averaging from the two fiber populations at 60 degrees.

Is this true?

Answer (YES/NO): NO